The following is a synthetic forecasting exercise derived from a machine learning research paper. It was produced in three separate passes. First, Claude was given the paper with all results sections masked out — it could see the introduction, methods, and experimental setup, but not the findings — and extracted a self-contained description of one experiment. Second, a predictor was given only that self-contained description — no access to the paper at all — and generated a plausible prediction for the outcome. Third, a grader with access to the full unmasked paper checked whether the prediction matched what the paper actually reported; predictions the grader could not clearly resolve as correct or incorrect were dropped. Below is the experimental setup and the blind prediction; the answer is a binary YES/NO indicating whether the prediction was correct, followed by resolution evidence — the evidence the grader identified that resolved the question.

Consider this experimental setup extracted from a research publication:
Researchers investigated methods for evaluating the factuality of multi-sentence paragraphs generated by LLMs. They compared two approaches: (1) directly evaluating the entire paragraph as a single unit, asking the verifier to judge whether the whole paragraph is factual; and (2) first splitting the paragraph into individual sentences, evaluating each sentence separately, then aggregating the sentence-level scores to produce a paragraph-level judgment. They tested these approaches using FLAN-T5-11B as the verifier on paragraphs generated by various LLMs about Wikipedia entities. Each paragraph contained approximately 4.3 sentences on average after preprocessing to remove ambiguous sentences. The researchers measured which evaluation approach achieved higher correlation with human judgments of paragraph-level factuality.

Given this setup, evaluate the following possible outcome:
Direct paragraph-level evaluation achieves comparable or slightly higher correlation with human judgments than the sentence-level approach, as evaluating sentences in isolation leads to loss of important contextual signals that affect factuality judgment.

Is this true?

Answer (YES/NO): NO